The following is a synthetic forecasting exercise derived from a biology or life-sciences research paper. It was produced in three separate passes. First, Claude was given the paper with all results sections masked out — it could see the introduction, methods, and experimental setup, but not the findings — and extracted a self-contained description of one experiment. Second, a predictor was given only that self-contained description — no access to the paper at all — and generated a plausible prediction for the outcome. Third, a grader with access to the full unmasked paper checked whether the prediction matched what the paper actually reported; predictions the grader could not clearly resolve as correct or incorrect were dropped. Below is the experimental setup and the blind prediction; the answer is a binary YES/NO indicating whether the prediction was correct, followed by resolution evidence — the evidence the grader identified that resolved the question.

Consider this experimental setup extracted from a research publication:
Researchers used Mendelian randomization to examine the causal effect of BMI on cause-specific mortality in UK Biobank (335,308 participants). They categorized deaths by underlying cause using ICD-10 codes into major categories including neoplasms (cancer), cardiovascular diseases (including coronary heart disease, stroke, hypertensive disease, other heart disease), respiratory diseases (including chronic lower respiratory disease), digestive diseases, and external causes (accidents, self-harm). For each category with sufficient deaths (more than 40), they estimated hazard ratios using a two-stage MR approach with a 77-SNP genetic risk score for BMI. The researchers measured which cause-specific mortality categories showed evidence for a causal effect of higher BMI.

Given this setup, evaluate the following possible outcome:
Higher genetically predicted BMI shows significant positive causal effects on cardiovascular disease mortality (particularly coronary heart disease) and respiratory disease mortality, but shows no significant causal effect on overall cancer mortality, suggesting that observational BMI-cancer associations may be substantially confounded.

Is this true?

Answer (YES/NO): NO